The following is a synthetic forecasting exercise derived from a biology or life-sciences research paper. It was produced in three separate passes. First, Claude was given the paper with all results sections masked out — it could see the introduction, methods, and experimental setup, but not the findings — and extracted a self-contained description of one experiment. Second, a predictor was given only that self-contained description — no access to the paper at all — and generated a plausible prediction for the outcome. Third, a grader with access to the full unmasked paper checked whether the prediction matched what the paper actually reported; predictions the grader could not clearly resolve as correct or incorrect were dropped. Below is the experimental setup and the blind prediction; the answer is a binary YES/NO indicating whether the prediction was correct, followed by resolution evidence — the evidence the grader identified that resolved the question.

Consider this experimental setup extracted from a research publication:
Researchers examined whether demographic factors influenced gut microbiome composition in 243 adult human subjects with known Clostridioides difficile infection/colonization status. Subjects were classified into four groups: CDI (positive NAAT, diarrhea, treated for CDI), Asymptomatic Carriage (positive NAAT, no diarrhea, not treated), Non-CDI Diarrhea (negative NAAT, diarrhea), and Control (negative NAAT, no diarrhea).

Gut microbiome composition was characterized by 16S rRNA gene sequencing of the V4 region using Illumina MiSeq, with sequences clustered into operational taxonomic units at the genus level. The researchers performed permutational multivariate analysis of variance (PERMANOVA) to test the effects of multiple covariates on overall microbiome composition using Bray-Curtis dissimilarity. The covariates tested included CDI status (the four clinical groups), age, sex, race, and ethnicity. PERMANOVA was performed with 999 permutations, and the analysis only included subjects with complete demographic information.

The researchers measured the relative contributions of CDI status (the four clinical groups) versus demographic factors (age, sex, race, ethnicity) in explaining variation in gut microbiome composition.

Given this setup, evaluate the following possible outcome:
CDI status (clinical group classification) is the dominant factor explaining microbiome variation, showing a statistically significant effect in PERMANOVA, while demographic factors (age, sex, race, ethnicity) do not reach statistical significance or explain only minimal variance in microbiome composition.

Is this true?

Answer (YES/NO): YES